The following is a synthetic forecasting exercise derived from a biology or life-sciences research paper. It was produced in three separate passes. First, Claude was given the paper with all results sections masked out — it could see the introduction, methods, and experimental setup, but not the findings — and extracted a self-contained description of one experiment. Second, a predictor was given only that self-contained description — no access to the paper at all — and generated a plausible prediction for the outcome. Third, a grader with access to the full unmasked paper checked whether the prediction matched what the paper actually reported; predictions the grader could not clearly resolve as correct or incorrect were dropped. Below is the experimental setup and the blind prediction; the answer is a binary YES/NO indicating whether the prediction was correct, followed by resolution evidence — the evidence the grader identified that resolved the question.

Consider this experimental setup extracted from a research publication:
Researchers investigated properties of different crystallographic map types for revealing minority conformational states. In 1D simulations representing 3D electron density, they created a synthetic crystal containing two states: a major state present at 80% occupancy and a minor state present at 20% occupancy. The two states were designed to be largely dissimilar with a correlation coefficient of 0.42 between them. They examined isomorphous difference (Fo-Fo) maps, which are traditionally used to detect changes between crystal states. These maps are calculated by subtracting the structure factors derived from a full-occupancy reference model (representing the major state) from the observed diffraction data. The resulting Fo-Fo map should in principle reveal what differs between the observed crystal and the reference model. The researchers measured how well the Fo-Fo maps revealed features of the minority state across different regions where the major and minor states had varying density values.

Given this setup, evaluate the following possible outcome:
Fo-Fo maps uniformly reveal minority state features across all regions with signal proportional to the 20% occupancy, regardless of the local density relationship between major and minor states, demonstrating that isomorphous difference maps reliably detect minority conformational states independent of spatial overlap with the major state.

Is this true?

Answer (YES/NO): NO